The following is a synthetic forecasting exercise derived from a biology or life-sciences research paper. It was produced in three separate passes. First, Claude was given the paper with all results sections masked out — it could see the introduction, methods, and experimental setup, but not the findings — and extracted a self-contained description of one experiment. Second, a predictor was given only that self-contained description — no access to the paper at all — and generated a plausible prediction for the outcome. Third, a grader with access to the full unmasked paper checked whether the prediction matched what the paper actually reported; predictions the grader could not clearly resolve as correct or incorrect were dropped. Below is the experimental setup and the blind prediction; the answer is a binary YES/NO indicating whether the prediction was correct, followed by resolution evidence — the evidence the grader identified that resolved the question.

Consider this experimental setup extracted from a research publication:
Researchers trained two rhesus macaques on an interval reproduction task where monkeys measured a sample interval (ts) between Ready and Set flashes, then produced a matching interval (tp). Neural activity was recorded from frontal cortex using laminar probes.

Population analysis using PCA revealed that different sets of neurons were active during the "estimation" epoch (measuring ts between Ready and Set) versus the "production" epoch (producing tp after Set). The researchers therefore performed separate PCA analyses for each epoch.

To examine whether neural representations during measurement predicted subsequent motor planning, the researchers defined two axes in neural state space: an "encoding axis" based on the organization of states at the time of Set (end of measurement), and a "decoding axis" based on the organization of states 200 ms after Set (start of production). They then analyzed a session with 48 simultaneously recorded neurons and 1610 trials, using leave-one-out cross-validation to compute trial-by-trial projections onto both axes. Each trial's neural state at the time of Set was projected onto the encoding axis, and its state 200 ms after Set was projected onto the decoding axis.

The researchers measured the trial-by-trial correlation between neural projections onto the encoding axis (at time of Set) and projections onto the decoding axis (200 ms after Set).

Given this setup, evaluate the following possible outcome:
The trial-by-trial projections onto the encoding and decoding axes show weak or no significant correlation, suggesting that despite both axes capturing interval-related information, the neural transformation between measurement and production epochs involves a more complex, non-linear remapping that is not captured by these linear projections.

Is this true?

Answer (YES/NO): NO